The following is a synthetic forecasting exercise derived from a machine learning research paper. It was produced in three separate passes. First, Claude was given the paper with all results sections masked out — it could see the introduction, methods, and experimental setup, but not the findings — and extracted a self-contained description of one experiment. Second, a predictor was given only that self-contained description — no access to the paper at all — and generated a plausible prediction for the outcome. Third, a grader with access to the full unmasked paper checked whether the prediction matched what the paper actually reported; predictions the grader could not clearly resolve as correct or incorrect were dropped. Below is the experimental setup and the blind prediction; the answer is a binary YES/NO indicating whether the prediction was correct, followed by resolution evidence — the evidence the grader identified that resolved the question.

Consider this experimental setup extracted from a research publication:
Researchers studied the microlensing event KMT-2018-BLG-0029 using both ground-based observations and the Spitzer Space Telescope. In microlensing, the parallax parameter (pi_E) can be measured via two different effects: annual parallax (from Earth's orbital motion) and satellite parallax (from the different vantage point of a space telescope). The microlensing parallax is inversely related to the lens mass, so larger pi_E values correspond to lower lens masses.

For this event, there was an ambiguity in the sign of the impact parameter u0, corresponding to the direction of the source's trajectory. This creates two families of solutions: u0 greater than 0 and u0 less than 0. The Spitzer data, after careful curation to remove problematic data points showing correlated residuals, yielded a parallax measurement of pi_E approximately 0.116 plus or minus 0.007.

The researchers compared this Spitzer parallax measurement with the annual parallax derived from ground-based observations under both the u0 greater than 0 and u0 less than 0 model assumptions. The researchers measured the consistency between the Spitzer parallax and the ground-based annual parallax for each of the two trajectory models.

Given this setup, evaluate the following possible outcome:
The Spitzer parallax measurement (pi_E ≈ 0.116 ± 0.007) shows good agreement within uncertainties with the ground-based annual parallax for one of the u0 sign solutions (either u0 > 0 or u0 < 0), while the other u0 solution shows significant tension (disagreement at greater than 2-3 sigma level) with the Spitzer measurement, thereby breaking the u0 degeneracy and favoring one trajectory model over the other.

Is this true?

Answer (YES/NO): NO